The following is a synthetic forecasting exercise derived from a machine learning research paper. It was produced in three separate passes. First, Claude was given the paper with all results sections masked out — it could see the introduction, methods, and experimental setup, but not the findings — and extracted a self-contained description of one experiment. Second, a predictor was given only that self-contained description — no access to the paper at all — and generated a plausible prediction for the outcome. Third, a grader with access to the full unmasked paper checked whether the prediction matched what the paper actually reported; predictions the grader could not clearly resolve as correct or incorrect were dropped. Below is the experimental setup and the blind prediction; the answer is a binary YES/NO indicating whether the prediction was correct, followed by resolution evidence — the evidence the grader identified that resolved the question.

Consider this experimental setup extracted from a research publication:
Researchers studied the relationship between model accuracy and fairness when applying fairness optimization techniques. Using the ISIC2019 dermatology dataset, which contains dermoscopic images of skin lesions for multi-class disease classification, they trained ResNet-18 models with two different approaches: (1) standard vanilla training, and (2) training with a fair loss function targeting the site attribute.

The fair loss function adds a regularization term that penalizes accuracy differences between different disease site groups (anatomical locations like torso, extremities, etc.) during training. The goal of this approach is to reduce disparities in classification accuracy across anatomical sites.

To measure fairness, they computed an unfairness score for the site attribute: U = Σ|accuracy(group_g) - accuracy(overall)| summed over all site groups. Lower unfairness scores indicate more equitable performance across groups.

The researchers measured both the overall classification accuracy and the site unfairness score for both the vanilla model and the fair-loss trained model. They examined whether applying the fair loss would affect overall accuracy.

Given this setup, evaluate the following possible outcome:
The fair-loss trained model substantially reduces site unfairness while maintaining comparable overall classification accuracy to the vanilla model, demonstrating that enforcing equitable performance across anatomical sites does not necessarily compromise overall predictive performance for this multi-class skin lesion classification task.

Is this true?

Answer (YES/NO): NO